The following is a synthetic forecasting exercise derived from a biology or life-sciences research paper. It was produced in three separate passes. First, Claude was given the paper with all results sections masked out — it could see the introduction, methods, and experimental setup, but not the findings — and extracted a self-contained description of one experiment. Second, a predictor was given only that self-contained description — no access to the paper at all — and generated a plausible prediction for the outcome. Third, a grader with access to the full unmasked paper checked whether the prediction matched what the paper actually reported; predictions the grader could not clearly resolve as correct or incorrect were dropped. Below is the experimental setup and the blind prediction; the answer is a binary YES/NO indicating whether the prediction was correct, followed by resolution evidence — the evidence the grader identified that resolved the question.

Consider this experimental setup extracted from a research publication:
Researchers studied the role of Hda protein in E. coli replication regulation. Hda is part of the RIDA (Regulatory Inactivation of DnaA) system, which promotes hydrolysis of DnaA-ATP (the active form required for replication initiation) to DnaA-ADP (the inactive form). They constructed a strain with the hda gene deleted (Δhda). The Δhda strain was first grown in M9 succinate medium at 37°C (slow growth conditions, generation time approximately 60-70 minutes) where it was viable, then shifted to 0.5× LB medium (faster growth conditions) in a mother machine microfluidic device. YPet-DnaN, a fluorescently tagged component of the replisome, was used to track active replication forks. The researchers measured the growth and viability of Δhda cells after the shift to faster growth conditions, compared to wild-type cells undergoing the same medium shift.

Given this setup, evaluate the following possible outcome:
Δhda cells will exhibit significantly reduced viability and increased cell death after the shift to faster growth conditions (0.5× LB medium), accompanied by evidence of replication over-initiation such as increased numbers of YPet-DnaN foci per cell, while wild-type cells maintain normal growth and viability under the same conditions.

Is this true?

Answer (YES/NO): YES